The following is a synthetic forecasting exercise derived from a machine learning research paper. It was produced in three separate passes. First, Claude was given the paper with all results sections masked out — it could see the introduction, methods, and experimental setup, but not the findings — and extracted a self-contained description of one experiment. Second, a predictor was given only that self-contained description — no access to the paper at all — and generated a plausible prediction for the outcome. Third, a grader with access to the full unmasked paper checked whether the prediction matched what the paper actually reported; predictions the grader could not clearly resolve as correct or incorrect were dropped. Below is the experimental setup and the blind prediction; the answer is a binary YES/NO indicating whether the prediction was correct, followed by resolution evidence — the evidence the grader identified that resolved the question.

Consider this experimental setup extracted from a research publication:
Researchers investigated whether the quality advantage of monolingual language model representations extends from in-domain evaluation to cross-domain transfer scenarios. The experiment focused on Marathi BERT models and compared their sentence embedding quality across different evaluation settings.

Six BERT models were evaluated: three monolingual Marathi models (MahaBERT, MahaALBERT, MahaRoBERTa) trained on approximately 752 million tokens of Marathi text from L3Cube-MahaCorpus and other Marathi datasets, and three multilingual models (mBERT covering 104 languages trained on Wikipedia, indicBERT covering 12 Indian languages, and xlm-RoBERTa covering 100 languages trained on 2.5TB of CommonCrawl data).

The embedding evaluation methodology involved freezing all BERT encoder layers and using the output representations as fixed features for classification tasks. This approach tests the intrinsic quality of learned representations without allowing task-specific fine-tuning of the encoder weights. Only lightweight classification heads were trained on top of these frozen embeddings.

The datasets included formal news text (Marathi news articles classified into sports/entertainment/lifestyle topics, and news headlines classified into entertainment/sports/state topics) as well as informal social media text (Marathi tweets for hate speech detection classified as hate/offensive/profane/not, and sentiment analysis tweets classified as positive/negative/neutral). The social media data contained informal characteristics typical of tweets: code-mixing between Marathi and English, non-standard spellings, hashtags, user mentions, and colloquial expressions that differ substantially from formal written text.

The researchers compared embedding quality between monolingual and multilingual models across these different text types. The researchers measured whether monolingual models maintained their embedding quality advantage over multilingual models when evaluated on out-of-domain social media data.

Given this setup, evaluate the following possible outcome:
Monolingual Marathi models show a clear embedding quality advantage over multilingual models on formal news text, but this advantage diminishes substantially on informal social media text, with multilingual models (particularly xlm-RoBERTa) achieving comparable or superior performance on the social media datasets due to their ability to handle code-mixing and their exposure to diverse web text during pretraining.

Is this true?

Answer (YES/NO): NO